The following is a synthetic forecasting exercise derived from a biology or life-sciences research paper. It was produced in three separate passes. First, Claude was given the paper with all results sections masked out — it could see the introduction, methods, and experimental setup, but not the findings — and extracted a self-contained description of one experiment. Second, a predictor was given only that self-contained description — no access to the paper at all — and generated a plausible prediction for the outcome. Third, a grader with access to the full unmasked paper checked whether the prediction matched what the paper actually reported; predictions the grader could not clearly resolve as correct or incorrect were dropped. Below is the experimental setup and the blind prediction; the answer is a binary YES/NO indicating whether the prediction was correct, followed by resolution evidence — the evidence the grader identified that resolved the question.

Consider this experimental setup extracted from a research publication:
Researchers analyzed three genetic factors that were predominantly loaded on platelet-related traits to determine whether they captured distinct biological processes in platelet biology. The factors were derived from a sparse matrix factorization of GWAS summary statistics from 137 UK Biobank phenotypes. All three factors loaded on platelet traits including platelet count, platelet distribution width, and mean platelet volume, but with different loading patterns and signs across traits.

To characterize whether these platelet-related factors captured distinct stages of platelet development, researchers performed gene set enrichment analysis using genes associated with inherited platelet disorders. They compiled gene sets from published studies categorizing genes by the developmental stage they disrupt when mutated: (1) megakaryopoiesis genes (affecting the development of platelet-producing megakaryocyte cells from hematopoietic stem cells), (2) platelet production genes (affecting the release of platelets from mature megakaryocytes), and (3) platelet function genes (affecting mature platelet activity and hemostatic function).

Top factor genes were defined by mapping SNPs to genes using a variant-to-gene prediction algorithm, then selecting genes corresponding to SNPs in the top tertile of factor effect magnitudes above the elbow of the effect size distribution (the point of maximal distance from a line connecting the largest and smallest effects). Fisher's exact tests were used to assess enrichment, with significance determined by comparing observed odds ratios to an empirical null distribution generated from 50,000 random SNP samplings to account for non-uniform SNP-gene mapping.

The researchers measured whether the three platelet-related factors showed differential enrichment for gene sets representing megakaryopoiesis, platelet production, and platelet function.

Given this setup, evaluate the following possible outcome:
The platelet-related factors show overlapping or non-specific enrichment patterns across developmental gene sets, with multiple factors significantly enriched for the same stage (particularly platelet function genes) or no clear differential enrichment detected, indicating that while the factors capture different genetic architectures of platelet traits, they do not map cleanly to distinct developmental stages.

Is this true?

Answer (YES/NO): NO